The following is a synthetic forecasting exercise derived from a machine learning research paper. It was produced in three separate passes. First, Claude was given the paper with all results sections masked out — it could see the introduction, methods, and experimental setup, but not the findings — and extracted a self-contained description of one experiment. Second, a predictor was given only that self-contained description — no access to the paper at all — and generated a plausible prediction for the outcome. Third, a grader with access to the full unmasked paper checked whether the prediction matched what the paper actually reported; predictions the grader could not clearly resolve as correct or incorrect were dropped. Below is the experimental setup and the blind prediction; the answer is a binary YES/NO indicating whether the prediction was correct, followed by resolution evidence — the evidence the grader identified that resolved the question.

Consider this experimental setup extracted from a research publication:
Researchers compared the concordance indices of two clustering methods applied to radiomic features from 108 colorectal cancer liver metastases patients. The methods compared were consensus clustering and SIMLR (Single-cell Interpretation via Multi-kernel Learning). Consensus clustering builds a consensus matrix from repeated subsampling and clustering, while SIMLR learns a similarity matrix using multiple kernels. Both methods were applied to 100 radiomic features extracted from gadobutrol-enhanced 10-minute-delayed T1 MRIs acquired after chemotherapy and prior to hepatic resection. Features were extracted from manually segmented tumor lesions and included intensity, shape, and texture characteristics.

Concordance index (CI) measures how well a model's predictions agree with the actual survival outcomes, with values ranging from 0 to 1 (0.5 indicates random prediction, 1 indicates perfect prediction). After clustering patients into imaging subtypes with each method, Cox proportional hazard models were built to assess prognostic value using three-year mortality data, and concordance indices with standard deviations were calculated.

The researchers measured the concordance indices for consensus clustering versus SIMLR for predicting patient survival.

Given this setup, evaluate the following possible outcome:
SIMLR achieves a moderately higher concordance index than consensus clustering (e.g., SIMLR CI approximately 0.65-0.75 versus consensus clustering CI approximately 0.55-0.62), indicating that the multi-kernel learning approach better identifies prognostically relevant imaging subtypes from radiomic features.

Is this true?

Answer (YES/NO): NO